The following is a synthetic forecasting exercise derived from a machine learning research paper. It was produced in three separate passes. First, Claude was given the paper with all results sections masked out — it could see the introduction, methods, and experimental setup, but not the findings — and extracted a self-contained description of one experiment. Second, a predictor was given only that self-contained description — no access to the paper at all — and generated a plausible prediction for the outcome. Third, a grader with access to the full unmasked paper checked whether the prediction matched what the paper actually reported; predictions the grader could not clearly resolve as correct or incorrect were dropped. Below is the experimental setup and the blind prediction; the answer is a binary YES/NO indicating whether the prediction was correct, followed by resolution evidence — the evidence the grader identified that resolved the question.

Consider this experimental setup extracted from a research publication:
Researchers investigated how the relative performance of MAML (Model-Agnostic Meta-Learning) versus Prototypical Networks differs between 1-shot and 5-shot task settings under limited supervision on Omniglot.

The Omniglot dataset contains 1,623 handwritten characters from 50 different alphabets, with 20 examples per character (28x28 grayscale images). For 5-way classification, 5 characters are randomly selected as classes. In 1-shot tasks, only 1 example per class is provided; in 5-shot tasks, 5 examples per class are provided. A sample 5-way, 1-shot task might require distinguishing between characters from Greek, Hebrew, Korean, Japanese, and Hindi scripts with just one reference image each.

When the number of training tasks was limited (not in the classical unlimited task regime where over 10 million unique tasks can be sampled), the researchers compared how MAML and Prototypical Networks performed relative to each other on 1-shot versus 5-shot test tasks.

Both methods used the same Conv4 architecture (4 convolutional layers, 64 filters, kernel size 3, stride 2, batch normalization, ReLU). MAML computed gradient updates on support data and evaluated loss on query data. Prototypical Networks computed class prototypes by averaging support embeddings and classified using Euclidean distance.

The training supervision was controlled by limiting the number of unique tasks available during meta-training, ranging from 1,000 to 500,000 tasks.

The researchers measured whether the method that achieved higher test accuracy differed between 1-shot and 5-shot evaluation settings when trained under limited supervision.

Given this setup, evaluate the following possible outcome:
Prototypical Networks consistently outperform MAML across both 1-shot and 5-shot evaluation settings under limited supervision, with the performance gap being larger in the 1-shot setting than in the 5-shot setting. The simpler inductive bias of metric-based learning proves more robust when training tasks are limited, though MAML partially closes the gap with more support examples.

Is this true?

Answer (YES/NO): NO